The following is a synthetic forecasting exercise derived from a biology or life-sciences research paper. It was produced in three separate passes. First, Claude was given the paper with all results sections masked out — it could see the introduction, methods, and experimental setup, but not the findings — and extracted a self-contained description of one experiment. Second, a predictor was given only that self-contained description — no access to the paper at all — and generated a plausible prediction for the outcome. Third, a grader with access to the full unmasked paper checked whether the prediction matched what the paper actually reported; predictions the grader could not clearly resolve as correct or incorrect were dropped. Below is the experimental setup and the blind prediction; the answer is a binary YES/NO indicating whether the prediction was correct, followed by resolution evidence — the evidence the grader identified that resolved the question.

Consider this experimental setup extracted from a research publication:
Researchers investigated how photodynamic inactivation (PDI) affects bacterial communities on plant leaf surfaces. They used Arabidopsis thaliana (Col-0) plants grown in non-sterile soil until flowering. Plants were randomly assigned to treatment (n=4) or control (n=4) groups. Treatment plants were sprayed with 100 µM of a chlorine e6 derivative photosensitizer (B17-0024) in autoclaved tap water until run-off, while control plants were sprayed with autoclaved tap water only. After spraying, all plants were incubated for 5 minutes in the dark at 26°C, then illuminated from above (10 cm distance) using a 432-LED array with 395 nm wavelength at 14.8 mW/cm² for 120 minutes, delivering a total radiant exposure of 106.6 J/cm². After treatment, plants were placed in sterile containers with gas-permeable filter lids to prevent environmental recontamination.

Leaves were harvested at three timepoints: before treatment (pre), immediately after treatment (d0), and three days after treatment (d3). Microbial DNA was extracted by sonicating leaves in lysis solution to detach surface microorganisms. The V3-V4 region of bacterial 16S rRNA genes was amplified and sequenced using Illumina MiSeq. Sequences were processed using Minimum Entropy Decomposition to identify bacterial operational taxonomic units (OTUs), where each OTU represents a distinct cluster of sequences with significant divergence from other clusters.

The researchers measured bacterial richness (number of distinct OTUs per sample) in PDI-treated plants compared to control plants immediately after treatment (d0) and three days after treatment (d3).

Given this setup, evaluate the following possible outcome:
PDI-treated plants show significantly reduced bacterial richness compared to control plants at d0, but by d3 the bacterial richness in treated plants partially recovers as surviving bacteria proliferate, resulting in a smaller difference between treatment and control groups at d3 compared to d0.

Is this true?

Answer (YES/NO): NO